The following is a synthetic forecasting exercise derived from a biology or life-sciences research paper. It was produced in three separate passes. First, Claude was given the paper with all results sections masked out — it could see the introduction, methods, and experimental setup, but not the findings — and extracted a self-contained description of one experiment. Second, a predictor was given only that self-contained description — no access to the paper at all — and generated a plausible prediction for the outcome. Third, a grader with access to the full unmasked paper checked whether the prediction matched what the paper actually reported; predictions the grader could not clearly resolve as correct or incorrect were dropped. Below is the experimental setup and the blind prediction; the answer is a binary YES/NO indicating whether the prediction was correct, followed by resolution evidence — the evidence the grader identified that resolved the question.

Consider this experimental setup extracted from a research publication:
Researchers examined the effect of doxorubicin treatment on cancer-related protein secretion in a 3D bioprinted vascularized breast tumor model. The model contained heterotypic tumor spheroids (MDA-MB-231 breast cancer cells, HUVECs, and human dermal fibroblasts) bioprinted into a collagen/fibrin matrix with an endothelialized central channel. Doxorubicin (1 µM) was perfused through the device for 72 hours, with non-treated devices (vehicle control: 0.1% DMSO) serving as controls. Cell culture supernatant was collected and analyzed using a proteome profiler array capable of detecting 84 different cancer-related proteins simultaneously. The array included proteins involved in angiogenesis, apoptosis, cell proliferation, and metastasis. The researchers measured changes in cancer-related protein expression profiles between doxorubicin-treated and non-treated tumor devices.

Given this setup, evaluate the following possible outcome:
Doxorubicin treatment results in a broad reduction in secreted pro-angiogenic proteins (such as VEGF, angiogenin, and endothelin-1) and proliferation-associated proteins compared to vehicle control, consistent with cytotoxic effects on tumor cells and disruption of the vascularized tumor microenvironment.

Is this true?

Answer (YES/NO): NO